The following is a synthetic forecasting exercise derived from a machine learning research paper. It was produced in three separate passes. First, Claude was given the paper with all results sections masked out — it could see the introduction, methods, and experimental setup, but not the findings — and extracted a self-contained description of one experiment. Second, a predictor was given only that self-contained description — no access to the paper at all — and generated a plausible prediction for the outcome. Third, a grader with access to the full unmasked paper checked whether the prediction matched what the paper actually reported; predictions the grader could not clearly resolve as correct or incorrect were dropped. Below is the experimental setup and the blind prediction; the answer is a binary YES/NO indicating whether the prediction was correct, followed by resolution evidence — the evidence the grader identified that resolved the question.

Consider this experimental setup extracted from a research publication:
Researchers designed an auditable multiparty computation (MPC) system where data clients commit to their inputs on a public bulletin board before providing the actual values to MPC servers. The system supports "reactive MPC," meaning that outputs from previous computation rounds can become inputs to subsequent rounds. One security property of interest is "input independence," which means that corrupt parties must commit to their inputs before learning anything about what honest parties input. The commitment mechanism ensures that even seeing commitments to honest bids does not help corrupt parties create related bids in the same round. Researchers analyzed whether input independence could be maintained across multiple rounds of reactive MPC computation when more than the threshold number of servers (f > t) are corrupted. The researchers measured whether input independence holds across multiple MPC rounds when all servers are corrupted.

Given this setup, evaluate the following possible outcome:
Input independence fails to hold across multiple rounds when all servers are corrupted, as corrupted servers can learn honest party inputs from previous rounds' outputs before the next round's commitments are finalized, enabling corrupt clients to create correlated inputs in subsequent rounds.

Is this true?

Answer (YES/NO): YES